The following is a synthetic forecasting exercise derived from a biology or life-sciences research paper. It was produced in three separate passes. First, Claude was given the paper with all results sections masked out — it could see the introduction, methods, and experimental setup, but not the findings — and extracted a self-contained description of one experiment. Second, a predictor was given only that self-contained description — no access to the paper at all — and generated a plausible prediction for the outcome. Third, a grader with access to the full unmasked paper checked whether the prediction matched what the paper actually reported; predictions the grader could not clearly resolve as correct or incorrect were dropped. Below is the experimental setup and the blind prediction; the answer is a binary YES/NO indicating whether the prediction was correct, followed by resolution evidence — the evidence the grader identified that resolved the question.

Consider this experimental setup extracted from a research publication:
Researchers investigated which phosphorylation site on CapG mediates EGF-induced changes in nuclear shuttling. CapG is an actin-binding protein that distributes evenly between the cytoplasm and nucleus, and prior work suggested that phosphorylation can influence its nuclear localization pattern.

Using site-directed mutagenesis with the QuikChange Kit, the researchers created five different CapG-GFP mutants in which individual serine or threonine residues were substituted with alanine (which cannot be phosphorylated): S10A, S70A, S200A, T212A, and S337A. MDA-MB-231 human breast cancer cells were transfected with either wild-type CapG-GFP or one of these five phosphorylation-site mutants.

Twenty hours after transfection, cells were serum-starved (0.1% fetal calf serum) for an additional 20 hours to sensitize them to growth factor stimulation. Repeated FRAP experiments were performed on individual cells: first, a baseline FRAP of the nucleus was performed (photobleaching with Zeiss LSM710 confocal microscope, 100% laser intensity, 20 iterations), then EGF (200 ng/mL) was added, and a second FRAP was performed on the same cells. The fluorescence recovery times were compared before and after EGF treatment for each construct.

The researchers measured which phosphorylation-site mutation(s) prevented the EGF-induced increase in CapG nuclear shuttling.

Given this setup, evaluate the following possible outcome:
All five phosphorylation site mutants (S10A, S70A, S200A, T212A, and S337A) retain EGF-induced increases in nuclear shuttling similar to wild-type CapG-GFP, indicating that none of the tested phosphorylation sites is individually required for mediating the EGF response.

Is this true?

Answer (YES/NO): NO